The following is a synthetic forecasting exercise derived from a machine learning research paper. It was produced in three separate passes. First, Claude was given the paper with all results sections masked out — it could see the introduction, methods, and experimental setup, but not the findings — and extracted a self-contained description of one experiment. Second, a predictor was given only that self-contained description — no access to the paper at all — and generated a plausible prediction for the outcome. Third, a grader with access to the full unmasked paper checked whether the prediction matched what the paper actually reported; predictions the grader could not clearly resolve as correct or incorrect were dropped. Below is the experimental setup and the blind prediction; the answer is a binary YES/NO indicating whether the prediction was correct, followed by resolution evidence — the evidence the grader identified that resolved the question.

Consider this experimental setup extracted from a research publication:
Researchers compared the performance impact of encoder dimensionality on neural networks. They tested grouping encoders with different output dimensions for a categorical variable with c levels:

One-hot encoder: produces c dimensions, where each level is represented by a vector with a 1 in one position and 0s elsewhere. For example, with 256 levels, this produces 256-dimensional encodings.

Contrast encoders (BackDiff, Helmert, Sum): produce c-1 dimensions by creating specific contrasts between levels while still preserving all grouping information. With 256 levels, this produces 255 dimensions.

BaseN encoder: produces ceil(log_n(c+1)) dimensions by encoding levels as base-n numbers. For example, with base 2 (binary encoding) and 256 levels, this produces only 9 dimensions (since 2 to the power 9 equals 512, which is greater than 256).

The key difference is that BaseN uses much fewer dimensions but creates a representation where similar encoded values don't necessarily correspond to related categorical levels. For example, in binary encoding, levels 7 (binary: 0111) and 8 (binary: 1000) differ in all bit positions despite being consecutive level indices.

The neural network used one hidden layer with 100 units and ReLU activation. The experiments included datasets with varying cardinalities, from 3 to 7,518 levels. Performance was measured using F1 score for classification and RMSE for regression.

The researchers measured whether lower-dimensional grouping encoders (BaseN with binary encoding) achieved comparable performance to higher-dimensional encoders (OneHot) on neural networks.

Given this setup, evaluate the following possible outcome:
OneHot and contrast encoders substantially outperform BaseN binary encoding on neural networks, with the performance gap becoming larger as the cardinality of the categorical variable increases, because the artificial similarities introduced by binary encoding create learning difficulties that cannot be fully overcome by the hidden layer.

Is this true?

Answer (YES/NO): NO